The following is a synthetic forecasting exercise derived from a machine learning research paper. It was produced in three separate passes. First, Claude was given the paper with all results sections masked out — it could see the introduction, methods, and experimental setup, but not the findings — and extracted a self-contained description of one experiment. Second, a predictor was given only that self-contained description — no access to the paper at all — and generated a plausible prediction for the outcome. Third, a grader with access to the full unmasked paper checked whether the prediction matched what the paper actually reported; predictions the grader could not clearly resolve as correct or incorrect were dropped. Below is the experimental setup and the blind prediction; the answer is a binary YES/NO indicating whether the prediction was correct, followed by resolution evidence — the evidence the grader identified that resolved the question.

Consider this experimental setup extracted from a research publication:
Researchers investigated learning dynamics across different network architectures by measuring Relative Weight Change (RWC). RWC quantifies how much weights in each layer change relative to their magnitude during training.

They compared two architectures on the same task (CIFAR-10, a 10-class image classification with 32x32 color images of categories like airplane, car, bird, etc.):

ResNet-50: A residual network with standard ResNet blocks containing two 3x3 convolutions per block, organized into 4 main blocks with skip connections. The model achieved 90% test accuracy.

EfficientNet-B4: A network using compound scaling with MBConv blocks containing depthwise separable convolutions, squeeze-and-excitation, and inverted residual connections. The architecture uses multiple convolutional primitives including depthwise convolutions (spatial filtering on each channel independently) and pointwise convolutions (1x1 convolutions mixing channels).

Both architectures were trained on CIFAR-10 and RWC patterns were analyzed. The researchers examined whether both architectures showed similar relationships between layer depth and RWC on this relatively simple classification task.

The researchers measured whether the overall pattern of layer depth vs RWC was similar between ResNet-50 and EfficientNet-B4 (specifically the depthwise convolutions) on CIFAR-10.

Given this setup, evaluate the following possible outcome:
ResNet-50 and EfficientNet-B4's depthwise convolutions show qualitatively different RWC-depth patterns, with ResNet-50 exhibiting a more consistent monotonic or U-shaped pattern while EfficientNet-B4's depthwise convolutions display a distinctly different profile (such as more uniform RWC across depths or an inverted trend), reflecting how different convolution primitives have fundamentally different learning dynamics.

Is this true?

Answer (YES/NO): NO